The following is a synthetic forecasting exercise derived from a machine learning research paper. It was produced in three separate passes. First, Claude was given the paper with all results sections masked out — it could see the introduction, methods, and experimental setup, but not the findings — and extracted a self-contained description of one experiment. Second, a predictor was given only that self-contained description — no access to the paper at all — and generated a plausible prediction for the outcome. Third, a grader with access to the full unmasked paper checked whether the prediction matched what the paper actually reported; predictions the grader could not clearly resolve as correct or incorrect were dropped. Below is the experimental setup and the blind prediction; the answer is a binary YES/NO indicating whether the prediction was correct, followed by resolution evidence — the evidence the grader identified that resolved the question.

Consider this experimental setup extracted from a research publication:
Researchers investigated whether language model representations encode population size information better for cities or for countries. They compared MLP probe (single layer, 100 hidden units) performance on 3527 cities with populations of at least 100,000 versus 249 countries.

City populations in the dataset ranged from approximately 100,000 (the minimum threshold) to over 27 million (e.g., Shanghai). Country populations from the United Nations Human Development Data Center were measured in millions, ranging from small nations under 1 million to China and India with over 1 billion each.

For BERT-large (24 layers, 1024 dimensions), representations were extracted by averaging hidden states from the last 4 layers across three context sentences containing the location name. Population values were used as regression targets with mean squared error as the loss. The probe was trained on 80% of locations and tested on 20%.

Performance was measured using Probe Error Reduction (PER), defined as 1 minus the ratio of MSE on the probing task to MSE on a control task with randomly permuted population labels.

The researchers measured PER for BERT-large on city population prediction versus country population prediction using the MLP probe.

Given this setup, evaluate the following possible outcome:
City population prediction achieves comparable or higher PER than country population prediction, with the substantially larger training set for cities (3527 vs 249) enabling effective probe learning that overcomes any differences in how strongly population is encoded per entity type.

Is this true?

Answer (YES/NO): YES